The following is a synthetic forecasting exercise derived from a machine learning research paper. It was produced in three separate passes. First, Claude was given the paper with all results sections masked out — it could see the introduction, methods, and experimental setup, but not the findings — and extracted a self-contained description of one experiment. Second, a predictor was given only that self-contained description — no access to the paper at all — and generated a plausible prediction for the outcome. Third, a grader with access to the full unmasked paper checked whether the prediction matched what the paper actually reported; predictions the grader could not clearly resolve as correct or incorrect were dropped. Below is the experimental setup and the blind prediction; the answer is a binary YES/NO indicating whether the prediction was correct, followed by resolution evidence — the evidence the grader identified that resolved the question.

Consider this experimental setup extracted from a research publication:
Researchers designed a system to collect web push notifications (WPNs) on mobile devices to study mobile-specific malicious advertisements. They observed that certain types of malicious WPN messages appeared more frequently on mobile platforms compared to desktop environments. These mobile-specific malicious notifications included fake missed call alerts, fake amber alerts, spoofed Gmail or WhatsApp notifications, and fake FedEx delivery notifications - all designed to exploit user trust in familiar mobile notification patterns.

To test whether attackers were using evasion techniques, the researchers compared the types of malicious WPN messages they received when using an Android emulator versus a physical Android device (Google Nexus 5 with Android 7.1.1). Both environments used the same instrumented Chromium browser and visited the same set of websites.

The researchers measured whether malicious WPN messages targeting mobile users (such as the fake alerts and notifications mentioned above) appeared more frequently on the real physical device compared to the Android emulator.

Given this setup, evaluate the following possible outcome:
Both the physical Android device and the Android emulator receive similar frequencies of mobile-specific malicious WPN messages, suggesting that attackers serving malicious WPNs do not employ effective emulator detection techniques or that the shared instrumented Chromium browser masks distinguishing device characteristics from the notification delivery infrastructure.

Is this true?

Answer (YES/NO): NO